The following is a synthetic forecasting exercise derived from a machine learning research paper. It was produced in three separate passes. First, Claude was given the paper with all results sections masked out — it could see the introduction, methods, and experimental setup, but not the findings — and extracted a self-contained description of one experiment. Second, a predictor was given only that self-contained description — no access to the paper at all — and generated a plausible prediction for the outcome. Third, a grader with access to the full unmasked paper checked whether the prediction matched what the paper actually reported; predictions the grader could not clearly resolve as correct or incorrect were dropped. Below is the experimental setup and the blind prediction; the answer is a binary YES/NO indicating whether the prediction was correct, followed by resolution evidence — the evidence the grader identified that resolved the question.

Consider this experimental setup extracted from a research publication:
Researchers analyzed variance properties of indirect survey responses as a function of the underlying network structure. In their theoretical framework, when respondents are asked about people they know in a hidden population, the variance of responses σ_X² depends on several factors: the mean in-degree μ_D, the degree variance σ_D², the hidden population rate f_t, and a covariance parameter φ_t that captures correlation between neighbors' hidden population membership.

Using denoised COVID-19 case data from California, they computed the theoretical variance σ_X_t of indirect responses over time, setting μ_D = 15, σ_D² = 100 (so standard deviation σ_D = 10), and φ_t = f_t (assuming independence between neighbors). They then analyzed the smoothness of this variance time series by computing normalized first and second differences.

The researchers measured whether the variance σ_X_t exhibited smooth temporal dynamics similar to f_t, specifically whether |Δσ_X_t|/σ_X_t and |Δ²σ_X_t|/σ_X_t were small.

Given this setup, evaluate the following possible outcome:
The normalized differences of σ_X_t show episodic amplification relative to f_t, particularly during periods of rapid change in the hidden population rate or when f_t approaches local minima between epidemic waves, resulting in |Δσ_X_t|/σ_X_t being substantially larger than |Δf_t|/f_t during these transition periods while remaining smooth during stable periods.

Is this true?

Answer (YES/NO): NO